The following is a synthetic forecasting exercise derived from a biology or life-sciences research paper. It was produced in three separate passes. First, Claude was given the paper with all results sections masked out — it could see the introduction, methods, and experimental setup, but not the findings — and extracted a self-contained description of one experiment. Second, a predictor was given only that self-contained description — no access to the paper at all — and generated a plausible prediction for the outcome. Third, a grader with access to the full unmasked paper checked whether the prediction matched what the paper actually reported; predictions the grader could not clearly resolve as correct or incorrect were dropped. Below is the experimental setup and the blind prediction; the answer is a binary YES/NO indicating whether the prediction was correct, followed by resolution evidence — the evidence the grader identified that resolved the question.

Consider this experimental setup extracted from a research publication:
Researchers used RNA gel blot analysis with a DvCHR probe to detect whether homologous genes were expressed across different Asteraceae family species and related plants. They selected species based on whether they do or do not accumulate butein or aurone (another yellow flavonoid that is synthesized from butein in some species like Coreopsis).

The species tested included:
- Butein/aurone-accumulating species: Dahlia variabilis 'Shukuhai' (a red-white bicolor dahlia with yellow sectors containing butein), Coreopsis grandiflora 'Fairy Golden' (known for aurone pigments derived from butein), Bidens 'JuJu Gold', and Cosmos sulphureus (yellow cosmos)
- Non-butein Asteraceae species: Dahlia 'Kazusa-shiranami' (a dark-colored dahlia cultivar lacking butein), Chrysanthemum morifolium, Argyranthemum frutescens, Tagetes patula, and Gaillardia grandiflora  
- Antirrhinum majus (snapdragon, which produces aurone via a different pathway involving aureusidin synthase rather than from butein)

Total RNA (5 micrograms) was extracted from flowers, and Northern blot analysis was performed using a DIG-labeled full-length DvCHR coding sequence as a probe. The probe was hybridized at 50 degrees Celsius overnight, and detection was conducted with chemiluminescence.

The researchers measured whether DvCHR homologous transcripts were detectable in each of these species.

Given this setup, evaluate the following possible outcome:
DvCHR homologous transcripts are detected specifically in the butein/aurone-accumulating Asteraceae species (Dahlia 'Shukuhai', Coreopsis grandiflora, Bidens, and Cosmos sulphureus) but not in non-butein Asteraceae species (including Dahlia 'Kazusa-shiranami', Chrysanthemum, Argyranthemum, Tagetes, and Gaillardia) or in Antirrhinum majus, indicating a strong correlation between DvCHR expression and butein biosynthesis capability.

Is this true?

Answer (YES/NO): YES